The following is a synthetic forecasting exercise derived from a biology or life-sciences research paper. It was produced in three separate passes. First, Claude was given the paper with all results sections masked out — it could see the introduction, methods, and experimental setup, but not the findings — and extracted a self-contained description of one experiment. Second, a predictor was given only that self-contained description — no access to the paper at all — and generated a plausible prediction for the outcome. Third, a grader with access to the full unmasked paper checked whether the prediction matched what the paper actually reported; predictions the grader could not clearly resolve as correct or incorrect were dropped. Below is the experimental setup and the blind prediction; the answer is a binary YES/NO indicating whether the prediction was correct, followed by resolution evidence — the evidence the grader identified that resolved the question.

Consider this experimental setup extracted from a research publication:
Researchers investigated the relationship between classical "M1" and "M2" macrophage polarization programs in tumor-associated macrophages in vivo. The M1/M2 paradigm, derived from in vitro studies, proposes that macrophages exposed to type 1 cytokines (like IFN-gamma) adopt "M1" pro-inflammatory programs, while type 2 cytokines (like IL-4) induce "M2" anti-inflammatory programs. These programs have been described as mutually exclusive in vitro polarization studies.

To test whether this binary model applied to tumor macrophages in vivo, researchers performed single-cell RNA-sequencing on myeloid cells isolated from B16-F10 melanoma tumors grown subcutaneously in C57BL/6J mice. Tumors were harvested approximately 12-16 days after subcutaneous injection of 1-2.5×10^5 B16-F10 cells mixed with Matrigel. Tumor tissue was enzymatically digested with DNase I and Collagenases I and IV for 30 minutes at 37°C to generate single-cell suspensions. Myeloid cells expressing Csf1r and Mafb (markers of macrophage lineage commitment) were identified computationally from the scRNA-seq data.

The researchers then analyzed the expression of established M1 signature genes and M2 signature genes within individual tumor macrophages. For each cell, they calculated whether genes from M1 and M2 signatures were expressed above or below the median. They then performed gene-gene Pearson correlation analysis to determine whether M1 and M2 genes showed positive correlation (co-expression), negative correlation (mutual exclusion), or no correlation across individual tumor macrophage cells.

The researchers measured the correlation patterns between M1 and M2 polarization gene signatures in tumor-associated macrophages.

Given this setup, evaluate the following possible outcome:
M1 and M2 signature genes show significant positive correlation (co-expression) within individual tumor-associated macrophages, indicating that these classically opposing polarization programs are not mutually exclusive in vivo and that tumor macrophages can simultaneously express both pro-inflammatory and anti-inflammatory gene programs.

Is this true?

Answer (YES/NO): NO